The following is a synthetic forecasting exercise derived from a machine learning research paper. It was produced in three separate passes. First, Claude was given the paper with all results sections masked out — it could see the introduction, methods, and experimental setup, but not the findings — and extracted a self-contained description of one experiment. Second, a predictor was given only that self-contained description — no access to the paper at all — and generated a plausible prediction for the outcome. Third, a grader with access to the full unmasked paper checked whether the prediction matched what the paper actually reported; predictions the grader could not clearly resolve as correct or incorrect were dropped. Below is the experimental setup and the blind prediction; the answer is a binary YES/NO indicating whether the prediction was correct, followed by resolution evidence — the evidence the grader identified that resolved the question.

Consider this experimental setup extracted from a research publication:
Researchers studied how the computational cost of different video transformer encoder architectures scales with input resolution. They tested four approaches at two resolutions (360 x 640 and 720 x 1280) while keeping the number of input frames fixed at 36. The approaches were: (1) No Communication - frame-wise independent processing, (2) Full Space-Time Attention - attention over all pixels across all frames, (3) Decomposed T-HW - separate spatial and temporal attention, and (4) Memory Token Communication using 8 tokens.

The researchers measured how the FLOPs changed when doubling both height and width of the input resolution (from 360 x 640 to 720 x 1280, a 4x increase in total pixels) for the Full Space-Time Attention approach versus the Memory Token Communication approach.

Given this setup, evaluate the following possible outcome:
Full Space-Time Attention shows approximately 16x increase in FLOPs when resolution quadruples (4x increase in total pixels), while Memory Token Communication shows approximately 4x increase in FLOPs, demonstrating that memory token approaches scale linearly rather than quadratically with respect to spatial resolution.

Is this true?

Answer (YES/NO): NO